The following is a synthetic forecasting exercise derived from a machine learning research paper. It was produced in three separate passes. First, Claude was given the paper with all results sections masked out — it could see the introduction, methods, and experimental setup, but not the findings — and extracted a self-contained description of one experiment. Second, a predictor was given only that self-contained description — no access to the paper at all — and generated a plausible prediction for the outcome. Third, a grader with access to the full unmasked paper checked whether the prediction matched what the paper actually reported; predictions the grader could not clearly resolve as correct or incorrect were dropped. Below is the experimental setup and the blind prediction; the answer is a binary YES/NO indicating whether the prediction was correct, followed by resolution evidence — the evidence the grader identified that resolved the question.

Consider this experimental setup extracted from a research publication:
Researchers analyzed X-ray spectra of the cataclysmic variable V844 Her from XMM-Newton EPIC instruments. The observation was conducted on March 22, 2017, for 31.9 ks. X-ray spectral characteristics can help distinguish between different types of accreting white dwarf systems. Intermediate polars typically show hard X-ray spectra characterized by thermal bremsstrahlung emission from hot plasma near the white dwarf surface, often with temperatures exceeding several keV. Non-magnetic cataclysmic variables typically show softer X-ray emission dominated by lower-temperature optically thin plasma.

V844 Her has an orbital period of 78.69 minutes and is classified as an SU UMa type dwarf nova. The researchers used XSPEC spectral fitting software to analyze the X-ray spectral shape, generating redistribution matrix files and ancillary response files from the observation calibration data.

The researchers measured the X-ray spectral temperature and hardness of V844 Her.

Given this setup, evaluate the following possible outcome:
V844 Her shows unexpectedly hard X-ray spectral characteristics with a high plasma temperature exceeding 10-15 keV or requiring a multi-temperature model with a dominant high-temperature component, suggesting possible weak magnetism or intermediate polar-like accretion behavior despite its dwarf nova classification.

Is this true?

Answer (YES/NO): NO